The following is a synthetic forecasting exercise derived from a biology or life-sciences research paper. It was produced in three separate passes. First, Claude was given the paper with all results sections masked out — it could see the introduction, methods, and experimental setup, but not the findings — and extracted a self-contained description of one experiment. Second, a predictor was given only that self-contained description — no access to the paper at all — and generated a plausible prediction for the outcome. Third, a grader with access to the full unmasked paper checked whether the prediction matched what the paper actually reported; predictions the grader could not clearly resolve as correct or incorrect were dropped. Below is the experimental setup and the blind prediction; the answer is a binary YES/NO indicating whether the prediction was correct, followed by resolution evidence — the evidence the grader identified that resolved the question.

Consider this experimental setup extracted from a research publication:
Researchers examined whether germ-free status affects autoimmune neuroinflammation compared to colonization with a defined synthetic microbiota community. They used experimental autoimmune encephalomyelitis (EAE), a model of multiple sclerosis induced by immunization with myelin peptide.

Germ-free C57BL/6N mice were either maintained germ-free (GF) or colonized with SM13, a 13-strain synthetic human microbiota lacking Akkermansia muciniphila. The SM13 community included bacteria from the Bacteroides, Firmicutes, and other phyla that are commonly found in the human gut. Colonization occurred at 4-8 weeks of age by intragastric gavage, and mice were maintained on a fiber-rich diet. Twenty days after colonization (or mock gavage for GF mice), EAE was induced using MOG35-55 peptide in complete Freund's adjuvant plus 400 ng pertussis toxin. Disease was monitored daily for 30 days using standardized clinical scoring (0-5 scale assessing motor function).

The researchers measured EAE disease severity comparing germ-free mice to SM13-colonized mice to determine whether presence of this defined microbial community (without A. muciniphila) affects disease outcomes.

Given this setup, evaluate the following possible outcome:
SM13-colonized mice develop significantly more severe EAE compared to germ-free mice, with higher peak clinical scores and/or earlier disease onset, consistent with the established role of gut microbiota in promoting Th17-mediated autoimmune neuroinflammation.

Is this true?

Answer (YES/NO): NO